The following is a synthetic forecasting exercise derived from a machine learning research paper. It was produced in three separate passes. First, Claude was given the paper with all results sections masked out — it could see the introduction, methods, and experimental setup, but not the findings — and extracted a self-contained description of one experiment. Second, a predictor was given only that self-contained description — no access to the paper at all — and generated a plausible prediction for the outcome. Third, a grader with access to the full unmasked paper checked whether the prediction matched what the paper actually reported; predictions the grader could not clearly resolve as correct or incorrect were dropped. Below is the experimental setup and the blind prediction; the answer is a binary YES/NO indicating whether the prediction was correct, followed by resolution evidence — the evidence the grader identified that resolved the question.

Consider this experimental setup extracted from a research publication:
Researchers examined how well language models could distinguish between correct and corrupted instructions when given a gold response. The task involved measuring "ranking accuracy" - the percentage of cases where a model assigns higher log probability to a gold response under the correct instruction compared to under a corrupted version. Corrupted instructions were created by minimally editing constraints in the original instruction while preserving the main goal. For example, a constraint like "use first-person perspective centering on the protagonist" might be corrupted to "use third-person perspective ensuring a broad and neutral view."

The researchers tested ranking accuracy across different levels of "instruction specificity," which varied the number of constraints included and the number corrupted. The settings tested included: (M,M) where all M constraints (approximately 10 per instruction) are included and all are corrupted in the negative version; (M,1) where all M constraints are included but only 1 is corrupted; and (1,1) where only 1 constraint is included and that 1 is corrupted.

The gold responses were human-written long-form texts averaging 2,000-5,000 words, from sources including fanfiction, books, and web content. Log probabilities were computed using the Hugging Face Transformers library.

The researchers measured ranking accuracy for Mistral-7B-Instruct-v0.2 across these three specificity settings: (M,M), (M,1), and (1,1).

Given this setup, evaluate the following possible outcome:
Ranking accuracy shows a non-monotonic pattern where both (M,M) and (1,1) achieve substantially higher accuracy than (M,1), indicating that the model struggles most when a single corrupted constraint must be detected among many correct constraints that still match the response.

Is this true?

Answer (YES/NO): NO